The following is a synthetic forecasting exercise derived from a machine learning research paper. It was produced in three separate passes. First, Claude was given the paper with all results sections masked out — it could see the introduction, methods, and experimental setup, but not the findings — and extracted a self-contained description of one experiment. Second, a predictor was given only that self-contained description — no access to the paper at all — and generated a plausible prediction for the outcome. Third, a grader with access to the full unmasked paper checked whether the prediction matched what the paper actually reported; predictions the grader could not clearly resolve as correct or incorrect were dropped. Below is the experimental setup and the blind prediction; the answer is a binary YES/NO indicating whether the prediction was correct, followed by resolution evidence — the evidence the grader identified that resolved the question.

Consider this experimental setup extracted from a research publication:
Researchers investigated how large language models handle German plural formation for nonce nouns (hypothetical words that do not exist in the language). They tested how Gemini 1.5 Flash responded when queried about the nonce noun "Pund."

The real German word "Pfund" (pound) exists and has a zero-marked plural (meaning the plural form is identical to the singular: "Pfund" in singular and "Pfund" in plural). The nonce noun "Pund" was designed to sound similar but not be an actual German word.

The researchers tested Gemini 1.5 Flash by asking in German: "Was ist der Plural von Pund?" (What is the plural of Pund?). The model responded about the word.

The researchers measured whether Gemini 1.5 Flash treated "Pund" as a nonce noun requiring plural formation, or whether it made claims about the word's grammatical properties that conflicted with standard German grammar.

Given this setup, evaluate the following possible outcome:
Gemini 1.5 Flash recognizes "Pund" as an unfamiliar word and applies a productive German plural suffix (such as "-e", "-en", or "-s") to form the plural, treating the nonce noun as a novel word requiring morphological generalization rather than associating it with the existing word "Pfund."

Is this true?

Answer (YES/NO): NO